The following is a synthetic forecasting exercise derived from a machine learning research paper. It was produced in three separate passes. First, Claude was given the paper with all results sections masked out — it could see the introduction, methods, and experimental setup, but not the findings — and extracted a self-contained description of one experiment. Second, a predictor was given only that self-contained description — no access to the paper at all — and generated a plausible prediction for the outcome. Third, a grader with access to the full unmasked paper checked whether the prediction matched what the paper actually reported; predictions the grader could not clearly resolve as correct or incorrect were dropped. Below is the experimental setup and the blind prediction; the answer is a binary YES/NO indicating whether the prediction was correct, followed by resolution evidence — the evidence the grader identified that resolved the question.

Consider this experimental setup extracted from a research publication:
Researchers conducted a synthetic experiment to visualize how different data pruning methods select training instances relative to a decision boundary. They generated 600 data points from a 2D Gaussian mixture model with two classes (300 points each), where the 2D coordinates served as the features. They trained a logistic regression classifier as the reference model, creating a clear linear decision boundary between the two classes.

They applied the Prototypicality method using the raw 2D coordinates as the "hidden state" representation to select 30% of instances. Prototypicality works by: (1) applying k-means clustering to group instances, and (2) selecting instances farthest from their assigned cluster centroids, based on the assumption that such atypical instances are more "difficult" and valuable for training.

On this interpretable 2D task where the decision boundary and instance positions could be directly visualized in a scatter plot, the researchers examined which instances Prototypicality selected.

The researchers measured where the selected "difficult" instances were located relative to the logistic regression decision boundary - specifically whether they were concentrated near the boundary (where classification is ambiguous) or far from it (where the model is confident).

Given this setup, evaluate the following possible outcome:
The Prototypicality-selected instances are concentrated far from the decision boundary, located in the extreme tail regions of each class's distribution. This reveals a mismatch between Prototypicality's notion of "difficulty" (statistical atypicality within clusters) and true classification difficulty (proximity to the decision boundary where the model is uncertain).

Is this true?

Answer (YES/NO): YES